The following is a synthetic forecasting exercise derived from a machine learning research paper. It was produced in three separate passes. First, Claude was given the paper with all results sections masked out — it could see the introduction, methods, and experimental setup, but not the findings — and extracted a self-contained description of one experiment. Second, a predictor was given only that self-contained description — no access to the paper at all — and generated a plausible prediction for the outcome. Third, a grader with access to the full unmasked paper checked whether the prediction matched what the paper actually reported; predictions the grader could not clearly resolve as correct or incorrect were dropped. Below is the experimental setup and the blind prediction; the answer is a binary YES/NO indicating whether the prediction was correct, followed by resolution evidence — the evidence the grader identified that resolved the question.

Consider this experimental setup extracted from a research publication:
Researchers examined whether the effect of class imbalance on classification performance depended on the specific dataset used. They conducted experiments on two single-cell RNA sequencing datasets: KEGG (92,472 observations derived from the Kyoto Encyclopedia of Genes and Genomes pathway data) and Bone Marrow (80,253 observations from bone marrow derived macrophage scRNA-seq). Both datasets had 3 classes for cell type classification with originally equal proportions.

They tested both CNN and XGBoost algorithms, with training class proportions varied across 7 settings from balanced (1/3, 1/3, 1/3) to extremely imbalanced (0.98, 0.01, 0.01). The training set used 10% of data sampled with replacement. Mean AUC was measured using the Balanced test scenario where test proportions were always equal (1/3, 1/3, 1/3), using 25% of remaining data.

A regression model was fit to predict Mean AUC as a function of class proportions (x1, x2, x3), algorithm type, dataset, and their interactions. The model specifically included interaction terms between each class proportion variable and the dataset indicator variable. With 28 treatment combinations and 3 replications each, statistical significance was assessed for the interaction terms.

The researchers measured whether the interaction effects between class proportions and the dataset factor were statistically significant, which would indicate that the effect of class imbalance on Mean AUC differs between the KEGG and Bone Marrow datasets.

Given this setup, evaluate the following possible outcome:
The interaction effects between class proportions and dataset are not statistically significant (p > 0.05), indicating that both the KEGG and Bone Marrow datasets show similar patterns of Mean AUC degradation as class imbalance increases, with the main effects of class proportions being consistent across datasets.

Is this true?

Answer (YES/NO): NO